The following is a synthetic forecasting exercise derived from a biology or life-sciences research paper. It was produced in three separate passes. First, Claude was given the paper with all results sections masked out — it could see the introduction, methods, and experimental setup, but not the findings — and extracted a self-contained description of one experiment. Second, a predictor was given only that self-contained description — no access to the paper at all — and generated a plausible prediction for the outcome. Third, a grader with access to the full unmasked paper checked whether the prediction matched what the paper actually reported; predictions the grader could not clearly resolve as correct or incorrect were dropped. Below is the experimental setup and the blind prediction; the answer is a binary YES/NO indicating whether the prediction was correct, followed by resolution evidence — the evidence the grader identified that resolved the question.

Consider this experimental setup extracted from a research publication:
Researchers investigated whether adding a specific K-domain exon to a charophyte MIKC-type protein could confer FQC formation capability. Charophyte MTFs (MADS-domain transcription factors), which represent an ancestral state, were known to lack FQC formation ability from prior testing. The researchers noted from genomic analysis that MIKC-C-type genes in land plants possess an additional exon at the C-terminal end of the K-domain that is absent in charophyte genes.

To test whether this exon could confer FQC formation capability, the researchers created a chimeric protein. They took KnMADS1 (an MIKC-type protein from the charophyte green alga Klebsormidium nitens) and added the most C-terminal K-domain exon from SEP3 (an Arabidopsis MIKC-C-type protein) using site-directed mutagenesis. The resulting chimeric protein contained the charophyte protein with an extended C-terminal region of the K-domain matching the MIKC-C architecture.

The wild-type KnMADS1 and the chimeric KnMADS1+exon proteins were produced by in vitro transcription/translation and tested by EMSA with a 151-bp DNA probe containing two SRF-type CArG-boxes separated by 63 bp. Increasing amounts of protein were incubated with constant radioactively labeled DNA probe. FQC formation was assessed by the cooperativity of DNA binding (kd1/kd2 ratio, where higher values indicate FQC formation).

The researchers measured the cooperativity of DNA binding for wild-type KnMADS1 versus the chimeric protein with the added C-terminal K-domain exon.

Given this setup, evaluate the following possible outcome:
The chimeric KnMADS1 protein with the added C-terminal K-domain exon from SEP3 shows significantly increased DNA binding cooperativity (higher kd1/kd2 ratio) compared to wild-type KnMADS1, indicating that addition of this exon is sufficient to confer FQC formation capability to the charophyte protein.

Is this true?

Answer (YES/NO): YES